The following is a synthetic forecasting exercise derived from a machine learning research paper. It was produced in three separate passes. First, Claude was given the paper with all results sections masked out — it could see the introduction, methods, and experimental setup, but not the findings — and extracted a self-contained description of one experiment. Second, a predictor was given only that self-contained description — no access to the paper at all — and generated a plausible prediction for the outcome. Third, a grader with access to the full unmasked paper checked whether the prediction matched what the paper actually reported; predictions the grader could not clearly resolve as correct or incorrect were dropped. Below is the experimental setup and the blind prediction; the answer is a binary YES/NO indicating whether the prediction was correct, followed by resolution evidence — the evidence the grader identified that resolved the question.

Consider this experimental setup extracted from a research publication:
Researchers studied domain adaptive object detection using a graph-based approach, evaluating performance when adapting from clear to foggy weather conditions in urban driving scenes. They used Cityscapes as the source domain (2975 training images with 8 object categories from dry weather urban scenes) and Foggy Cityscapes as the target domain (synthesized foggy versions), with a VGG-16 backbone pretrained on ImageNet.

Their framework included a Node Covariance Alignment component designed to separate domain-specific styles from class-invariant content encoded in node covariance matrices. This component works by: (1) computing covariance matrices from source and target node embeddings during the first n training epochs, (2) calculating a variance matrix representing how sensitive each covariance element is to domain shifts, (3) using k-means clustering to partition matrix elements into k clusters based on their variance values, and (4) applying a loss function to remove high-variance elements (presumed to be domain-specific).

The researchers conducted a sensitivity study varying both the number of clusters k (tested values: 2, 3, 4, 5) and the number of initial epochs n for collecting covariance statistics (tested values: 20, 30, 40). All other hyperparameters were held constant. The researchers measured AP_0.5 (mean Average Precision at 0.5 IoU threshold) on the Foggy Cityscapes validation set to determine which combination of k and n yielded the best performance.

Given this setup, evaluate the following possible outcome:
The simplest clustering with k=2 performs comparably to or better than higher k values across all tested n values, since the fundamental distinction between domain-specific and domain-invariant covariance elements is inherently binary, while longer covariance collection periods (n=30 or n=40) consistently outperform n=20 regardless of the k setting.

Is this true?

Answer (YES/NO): NO